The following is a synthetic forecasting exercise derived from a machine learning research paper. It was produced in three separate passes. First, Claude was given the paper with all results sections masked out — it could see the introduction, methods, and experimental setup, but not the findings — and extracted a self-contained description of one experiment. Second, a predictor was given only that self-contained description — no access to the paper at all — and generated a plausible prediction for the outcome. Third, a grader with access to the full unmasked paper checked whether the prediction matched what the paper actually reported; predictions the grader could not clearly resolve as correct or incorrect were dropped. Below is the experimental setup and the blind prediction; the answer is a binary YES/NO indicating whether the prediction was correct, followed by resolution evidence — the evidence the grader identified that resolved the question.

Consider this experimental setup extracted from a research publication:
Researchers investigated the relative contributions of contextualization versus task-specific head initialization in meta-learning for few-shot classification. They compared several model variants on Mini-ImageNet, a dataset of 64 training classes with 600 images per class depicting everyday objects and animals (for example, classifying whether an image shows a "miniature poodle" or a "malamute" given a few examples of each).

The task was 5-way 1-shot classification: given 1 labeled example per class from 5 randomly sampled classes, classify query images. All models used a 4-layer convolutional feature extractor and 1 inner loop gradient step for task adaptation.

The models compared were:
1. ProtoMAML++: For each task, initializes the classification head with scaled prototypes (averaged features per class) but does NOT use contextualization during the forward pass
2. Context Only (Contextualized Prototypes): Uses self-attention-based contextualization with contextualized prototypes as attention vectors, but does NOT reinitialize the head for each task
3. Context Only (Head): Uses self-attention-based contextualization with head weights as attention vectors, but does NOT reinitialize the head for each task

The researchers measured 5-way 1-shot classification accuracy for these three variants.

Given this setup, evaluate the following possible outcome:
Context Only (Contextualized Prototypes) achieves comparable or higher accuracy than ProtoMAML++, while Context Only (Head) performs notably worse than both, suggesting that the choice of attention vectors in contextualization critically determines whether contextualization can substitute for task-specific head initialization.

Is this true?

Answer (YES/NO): NO